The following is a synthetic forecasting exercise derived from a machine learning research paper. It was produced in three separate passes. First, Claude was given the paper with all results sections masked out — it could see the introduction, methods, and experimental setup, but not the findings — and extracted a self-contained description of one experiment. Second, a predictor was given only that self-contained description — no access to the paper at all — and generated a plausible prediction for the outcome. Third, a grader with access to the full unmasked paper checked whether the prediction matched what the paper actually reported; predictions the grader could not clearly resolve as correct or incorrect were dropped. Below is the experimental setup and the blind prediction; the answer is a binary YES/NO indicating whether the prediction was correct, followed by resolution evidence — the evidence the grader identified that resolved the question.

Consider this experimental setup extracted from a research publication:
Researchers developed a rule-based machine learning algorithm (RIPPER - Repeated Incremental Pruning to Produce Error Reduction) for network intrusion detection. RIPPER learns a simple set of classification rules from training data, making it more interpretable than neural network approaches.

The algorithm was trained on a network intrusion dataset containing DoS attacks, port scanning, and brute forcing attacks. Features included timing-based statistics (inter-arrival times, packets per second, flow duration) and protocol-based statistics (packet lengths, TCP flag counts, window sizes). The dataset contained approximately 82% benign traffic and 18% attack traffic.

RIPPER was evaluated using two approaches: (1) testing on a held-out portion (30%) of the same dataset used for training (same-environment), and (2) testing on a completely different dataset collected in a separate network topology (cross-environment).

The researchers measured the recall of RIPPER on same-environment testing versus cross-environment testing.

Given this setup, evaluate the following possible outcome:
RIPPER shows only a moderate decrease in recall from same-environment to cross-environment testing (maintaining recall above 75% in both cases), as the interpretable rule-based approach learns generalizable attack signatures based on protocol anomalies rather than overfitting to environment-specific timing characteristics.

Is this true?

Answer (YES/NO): NO